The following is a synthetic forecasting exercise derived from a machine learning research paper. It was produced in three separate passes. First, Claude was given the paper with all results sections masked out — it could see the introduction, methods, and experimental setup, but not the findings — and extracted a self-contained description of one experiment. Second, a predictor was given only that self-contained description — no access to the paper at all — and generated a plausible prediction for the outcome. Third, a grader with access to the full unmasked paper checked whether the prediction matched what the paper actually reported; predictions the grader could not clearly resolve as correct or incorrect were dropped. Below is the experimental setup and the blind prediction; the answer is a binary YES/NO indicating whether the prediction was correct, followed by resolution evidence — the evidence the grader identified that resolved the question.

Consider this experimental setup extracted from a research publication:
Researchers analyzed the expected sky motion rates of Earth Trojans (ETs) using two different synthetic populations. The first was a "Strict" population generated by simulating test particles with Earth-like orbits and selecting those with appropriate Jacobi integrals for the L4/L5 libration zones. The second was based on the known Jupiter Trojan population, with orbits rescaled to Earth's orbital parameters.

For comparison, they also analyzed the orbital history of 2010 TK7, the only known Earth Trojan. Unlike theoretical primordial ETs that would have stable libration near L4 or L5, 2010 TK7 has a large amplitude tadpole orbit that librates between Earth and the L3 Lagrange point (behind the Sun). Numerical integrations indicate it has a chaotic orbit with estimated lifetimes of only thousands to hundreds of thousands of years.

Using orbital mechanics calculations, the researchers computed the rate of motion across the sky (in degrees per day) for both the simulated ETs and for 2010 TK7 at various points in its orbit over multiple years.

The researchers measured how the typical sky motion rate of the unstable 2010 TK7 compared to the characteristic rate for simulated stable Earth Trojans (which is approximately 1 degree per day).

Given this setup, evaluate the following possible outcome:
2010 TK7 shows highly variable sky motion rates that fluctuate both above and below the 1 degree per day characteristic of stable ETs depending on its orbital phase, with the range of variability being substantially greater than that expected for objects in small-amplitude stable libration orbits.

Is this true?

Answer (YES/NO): NO